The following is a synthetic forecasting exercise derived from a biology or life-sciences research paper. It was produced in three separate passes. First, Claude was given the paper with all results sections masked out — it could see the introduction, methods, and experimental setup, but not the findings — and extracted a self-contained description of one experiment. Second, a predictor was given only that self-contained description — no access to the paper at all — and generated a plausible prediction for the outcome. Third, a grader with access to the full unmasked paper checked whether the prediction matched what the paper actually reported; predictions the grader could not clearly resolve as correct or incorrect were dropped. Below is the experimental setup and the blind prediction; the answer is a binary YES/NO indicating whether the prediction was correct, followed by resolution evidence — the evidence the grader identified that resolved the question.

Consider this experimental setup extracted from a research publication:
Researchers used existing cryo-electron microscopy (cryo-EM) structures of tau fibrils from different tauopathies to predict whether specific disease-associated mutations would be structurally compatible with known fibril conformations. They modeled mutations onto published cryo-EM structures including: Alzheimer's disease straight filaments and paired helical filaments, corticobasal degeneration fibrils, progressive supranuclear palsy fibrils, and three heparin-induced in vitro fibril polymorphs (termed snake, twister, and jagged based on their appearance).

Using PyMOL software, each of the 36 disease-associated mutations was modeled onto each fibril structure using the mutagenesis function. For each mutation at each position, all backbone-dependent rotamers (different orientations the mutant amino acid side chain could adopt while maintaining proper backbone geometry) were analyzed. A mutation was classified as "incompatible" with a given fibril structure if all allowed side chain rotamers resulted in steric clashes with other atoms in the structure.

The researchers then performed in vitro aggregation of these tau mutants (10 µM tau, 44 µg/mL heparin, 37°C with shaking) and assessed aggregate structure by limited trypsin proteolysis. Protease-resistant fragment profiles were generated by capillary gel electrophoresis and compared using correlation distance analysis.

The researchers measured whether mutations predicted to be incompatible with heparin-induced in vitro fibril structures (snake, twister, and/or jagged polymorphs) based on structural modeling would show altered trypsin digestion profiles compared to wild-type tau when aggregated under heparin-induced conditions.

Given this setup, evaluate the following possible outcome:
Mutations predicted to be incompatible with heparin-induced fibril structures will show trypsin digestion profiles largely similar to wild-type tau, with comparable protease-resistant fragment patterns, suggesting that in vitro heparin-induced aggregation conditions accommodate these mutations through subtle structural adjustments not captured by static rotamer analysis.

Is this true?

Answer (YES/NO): NO